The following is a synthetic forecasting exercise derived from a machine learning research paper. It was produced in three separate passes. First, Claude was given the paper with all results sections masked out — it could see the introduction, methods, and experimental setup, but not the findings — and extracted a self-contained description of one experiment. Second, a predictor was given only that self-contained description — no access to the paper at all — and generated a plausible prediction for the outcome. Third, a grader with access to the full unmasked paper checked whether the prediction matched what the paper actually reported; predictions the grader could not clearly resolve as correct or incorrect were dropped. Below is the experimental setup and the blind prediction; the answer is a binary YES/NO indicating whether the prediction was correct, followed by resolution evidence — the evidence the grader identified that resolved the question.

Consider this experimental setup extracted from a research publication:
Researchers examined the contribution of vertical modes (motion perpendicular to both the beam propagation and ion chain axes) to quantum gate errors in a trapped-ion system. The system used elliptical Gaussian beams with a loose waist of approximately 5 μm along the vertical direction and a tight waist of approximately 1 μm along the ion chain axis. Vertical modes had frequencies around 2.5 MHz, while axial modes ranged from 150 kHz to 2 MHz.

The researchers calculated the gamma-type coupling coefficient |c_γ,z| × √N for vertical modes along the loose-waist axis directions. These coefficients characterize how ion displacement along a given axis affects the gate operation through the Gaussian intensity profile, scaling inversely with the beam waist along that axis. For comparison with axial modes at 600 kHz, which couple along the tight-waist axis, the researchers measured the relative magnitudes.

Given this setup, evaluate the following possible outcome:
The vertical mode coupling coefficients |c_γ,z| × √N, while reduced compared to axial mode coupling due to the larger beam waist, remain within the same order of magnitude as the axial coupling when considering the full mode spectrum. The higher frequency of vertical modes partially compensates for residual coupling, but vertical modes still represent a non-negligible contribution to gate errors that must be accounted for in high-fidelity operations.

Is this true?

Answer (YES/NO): NO